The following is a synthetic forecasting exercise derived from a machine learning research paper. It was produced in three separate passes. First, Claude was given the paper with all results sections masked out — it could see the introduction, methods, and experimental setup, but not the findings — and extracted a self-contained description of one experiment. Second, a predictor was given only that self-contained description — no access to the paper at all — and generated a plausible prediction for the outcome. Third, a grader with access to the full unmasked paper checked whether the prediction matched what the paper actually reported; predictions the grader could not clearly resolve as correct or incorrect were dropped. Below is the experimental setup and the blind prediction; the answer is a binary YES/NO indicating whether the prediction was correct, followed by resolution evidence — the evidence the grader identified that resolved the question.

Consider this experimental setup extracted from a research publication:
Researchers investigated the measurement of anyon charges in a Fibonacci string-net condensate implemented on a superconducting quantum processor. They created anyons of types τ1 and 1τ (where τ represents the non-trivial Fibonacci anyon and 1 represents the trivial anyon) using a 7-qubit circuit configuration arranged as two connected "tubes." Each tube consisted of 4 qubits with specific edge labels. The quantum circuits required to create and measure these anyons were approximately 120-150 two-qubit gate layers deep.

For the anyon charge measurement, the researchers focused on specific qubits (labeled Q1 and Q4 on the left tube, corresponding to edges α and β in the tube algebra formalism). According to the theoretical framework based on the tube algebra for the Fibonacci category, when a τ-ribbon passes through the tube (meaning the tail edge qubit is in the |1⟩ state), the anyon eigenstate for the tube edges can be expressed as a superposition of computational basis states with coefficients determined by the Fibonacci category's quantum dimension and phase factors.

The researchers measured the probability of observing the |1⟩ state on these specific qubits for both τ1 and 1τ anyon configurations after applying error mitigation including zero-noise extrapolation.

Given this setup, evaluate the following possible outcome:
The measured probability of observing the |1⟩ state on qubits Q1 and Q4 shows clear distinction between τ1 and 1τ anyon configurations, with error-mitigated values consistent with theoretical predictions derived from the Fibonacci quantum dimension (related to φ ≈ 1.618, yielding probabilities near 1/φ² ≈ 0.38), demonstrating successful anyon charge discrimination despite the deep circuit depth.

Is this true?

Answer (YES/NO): NO